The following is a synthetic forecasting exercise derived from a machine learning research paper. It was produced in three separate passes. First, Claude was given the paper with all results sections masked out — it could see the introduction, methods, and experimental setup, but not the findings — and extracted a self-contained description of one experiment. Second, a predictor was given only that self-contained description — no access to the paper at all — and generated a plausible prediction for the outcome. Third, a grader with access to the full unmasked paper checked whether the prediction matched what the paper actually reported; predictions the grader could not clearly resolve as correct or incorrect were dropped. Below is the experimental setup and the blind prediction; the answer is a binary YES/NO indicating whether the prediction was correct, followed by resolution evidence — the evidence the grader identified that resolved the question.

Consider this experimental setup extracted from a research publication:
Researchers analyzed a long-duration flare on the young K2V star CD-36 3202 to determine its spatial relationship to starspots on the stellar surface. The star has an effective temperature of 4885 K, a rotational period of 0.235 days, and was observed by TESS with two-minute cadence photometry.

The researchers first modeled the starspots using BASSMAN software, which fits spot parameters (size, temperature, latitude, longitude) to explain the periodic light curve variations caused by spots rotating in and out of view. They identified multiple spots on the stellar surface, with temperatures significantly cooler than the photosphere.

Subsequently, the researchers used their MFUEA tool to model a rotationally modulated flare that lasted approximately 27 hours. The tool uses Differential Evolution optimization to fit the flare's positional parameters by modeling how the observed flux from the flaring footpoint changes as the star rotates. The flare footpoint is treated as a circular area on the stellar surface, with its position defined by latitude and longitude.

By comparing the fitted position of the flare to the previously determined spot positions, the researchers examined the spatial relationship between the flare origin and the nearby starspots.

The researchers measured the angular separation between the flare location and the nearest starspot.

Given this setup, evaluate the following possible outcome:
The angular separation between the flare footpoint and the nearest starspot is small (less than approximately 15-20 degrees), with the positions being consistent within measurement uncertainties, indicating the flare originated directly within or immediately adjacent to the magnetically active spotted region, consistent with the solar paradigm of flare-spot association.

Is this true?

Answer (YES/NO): YES